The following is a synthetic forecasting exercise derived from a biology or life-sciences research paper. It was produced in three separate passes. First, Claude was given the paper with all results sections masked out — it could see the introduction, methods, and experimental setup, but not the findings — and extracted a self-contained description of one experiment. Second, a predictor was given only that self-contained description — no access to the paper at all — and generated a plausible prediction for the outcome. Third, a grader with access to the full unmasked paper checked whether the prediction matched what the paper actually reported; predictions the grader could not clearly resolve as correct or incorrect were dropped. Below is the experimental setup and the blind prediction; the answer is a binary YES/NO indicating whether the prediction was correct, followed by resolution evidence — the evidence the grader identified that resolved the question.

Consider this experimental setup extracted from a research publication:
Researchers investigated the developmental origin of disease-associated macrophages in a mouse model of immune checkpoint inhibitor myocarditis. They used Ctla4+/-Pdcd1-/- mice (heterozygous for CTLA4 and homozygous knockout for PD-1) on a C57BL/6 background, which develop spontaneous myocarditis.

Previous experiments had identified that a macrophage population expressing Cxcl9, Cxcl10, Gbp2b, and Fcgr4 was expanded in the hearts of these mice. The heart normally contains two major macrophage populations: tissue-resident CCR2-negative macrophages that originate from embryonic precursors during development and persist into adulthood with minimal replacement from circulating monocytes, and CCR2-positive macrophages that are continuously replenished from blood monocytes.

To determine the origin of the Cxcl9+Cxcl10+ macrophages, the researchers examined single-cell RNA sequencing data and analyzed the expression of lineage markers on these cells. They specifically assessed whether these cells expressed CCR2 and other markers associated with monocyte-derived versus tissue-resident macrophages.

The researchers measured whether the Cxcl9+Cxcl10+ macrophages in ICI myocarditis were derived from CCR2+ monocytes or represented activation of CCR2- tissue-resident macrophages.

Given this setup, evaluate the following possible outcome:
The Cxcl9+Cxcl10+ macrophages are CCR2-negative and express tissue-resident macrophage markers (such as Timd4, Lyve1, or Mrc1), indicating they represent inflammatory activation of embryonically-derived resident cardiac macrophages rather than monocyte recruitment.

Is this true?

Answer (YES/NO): NO